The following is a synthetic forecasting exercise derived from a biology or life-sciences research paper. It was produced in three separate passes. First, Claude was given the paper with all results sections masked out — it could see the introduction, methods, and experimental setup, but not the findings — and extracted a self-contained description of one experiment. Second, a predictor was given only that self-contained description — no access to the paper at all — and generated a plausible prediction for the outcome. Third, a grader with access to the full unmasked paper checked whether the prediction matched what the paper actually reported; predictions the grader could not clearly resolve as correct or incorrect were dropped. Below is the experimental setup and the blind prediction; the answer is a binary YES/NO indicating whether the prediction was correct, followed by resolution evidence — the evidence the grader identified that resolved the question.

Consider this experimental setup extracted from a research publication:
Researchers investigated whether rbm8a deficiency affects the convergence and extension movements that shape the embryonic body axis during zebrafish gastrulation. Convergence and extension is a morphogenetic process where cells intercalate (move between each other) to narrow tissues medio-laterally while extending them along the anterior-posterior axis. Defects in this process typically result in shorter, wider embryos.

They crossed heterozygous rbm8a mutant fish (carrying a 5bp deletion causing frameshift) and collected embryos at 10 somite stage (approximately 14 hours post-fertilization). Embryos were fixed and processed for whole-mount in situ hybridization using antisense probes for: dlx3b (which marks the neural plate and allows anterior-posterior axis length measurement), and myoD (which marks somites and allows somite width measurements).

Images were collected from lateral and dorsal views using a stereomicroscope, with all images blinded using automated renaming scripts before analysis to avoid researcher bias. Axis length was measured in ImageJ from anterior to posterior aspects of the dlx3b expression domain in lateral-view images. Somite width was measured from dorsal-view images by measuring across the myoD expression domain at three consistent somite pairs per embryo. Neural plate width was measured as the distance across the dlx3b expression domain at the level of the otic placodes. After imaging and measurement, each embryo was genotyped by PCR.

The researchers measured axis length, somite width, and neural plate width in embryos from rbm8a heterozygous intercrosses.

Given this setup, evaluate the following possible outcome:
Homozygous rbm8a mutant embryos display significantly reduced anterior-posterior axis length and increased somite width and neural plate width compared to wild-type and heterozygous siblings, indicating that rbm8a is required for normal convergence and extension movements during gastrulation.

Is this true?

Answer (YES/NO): YES